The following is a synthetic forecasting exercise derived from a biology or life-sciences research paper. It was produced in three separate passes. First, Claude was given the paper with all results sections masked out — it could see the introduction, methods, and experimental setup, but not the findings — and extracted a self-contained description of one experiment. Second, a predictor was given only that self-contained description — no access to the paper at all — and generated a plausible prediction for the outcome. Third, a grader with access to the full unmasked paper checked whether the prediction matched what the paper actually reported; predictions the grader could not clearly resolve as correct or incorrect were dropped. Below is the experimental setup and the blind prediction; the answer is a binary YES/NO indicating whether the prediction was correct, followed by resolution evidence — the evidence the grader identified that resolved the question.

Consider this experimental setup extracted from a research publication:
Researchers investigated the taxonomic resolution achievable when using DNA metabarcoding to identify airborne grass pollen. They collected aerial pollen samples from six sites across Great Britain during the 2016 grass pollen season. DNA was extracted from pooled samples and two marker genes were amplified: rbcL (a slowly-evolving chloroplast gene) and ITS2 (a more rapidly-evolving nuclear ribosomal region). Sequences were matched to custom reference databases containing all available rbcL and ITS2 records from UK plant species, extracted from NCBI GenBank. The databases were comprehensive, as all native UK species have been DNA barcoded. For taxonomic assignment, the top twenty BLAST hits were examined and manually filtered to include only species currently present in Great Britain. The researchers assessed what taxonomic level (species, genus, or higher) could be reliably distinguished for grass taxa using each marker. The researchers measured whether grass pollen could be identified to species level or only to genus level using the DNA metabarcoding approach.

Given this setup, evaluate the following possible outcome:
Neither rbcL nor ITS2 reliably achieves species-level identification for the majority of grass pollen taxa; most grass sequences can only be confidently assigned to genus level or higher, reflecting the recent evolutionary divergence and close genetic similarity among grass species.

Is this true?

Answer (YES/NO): YES